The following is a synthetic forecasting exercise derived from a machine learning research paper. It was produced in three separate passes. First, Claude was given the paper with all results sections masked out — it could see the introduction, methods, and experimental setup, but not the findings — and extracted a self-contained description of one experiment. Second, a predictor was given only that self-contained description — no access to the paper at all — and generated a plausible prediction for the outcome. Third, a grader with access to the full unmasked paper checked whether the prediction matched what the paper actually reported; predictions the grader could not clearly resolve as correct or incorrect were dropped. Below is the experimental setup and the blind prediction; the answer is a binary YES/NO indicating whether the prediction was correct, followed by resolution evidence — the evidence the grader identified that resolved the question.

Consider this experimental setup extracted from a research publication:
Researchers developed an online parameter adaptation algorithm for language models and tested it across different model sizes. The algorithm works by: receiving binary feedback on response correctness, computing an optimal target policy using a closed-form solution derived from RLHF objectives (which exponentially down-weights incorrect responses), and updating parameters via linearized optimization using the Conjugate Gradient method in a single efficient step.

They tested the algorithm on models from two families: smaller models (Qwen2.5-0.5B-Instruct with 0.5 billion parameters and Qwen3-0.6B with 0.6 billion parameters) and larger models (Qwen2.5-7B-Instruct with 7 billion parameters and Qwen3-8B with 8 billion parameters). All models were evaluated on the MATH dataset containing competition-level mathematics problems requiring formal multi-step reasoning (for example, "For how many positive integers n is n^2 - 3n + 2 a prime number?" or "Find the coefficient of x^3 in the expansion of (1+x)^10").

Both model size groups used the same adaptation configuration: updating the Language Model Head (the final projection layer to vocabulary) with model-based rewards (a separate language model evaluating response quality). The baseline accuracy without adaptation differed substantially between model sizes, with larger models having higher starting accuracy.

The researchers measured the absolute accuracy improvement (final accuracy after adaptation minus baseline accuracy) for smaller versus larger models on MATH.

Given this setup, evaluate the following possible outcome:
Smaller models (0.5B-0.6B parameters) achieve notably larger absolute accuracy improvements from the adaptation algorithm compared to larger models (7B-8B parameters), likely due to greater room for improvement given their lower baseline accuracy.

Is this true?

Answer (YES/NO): NO